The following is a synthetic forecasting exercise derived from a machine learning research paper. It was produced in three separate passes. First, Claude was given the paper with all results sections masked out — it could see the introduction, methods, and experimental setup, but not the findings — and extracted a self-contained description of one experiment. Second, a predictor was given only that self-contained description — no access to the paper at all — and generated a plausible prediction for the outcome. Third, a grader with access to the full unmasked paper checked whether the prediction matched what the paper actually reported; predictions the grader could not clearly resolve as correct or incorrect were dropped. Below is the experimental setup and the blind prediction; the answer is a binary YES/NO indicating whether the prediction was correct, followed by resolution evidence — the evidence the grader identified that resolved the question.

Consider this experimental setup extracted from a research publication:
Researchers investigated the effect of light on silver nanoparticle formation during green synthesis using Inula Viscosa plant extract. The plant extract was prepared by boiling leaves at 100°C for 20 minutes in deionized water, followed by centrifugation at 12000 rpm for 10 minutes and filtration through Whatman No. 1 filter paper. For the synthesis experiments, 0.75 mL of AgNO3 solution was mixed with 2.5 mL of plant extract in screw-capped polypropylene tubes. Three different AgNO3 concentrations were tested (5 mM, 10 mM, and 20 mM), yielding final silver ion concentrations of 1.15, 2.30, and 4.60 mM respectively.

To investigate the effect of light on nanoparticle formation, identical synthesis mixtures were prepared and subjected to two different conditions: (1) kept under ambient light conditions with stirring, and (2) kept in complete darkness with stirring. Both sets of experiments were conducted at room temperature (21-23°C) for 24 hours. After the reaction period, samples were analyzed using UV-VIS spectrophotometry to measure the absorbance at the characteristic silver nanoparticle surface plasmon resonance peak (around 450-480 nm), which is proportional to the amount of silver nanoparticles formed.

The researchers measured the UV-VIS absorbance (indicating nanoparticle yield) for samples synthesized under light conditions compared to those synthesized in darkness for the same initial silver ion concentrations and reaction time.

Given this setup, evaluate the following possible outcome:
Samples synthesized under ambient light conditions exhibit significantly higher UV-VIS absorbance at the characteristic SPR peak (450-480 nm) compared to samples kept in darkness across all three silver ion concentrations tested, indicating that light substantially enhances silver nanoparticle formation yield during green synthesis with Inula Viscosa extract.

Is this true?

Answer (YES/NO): YES